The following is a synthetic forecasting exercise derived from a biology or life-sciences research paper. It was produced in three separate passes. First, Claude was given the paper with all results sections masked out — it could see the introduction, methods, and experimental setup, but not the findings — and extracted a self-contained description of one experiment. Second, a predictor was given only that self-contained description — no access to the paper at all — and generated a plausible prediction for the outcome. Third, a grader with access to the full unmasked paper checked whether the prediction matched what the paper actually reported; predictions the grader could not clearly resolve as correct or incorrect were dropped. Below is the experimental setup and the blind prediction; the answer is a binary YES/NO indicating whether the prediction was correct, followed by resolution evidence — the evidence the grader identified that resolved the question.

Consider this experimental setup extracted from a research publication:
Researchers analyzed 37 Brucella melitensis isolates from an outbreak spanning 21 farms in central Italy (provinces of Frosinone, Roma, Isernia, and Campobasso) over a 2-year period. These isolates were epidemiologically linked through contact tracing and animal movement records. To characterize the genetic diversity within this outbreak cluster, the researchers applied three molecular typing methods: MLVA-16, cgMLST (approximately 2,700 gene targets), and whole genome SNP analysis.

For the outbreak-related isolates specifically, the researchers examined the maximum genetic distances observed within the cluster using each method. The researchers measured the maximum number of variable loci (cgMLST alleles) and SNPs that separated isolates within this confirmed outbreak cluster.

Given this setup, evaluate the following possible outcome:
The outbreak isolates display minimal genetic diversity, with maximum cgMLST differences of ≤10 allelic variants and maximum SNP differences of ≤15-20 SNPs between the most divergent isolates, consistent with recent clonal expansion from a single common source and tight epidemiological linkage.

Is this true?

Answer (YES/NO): NO